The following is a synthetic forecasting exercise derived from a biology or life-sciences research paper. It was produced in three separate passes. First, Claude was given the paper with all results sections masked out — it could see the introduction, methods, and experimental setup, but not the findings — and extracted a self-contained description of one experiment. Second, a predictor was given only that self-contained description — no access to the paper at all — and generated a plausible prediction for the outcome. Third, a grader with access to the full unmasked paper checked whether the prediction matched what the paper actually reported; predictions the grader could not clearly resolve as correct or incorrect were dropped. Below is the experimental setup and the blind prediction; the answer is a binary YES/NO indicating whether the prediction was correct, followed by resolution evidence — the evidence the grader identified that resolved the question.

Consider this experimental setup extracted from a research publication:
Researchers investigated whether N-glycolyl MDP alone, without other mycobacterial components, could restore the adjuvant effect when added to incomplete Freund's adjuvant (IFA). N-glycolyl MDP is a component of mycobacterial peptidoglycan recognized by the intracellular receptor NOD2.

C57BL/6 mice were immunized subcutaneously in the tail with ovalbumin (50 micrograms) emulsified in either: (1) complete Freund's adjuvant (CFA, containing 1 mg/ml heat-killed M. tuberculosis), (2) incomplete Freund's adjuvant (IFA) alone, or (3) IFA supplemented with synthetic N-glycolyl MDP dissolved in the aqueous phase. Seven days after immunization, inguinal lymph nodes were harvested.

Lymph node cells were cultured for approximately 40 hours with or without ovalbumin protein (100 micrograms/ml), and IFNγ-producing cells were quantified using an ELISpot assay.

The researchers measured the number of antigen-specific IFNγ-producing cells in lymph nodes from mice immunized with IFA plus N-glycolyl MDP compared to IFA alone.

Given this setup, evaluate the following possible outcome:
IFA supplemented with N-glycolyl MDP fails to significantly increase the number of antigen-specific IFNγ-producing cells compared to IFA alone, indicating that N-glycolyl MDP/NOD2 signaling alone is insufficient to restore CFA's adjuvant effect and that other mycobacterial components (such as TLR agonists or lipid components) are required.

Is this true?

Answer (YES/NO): YES